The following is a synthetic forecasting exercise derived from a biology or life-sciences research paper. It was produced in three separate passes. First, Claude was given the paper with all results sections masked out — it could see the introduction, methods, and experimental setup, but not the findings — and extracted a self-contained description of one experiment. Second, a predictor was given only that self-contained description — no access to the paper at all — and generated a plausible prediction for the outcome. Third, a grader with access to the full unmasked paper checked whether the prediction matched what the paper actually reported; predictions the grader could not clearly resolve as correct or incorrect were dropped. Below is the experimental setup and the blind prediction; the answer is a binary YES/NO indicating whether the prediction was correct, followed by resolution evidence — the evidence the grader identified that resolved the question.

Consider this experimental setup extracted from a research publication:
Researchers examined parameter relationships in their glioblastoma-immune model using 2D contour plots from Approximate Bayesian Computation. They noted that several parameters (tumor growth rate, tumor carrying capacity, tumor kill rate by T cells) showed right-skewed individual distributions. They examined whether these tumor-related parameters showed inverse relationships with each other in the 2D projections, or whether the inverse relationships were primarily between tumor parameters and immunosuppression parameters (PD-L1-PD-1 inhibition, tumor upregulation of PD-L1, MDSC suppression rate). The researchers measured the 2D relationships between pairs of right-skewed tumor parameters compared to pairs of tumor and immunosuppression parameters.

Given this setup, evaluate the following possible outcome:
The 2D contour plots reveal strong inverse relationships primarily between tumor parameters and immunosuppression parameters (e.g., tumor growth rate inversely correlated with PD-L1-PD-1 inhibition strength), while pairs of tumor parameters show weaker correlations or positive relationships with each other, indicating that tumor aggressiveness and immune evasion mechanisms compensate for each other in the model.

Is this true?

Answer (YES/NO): YES